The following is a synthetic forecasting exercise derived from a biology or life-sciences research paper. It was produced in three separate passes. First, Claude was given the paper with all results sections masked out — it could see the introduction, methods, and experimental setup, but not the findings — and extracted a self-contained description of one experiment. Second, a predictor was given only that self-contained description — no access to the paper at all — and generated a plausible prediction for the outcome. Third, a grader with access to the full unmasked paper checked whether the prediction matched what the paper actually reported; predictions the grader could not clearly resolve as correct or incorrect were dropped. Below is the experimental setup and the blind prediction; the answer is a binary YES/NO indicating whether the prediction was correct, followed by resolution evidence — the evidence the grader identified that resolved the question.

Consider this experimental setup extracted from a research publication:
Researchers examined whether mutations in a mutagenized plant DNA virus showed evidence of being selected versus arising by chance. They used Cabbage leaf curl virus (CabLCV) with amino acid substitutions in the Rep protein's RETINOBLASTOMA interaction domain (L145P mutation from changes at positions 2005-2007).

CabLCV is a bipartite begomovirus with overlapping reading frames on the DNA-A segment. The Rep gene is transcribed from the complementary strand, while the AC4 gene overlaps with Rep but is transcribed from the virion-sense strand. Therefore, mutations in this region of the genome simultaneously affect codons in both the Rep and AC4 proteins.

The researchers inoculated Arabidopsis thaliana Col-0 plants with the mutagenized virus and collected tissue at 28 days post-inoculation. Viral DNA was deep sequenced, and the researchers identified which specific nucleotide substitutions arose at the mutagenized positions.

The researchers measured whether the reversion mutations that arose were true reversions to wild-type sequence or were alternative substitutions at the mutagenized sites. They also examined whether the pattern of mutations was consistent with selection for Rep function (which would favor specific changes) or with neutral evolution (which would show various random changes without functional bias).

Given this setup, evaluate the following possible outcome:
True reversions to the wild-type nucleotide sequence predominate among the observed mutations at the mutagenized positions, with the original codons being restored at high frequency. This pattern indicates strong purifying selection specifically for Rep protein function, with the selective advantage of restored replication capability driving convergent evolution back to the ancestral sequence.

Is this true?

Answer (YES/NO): NO